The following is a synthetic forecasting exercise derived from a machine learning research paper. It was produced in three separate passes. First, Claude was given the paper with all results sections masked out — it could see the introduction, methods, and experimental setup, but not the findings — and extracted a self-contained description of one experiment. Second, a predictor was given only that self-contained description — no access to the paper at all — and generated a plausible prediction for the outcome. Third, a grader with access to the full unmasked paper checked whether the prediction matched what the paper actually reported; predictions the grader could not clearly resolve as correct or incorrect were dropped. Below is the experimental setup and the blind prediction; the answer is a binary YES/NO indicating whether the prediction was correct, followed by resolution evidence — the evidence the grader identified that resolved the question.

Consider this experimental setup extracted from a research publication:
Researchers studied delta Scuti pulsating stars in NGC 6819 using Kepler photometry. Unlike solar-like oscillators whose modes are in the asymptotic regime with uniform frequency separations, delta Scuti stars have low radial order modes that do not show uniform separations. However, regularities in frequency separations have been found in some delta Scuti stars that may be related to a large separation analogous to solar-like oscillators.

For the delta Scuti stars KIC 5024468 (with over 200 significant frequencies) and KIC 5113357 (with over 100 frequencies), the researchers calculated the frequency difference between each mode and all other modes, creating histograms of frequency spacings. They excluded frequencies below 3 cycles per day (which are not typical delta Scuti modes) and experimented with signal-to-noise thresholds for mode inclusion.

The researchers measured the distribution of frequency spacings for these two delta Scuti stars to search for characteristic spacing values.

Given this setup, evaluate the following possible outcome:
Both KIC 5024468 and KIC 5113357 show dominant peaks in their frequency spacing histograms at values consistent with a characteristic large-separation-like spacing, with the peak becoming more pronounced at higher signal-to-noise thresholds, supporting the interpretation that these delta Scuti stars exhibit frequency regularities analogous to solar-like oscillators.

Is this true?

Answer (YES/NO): NO